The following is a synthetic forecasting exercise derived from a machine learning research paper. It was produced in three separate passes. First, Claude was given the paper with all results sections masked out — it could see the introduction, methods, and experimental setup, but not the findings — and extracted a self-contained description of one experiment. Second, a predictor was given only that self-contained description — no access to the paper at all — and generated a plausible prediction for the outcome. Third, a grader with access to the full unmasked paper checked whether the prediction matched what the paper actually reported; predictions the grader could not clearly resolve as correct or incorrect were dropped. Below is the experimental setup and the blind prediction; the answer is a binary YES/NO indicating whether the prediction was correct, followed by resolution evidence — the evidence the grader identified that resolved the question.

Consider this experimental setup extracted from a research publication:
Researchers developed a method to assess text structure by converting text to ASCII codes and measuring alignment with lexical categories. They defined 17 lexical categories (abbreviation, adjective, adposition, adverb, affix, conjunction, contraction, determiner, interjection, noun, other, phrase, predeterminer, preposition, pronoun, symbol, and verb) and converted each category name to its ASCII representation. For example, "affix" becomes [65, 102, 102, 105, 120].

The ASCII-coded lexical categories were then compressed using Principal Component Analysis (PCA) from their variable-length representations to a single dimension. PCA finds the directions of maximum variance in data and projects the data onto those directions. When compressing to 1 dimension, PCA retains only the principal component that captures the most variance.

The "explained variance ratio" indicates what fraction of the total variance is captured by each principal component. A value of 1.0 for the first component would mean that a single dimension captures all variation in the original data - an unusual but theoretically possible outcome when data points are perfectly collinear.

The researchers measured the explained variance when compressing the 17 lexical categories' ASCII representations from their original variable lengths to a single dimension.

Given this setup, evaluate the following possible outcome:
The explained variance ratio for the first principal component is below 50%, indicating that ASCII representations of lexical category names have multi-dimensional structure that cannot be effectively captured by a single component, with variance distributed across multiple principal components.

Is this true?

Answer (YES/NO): NO